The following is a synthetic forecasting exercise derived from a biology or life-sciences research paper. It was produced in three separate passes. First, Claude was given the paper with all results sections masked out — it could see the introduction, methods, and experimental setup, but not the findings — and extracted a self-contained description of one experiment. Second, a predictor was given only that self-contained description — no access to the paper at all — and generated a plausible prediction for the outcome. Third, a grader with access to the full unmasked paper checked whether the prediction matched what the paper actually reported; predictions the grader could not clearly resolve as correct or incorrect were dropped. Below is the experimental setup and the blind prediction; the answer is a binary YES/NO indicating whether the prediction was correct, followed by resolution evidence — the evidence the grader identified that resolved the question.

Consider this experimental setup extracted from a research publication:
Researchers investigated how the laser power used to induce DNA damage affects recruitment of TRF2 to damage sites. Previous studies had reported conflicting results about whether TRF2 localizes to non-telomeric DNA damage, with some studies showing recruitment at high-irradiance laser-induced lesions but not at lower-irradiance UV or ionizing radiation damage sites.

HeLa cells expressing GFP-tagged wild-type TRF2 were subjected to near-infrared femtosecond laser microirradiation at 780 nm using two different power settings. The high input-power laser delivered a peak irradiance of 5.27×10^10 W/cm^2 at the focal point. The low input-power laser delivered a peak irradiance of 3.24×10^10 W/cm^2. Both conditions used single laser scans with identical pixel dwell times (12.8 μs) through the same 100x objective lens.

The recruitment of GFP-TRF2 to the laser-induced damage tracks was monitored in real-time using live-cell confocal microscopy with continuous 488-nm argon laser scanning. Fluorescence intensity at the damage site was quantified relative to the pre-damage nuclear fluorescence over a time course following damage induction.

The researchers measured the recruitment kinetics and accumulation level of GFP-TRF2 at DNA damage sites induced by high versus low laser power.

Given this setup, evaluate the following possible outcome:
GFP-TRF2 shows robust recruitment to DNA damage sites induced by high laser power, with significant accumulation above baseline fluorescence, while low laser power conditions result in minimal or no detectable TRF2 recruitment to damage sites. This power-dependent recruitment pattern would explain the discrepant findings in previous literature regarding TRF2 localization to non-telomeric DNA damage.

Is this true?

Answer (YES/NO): YES